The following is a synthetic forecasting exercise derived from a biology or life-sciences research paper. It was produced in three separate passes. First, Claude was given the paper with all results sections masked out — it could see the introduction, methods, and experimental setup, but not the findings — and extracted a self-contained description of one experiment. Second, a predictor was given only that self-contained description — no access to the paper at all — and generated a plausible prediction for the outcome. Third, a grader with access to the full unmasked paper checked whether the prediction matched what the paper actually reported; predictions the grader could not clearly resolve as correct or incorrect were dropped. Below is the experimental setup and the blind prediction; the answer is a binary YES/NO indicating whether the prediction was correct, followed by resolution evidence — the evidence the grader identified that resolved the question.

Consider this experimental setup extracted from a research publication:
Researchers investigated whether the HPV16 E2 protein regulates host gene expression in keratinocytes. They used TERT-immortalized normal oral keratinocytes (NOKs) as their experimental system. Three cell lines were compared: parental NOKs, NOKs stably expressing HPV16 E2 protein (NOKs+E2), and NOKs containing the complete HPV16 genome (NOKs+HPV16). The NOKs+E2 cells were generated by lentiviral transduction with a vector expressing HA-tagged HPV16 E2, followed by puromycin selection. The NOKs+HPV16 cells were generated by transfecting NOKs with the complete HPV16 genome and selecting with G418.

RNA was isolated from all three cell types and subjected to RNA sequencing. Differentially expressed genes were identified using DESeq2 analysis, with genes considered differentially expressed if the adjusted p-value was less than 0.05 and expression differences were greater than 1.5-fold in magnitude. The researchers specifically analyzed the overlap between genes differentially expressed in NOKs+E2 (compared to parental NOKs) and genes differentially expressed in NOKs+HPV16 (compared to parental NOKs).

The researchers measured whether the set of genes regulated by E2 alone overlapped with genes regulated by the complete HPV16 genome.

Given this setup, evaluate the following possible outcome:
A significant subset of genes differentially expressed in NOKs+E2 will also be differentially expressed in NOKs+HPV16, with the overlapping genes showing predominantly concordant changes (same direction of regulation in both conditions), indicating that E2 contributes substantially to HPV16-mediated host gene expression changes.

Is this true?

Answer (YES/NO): YES